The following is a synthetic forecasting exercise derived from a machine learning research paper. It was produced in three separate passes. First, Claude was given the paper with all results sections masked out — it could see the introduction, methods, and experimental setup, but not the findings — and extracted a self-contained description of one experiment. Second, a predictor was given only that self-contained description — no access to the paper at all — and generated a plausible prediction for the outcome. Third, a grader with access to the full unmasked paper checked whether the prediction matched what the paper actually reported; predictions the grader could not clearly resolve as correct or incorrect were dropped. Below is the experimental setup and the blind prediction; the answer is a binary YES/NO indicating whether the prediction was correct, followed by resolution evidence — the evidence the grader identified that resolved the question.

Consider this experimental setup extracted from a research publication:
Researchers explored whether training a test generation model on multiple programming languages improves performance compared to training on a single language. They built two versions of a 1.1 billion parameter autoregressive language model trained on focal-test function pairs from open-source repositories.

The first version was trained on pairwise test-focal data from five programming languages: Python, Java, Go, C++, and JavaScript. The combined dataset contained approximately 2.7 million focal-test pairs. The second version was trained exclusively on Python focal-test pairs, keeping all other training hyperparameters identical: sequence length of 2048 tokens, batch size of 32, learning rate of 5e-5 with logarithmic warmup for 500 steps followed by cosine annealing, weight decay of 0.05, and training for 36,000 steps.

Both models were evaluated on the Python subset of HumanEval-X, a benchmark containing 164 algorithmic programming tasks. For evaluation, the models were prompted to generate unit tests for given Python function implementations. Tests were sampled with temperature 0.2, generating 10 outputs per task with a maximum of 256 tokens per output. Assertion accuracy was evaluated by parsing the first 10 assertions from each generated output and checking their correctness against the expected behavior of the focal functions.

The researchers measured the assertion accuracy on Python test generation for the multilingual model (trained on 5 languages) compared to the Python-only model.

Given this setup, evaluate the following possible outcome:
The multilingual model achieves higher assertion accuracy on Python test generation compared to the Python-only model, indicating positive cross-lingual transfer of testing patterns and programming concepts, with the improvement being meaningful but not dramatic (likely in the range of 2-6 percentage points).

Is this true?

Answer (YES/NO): NO